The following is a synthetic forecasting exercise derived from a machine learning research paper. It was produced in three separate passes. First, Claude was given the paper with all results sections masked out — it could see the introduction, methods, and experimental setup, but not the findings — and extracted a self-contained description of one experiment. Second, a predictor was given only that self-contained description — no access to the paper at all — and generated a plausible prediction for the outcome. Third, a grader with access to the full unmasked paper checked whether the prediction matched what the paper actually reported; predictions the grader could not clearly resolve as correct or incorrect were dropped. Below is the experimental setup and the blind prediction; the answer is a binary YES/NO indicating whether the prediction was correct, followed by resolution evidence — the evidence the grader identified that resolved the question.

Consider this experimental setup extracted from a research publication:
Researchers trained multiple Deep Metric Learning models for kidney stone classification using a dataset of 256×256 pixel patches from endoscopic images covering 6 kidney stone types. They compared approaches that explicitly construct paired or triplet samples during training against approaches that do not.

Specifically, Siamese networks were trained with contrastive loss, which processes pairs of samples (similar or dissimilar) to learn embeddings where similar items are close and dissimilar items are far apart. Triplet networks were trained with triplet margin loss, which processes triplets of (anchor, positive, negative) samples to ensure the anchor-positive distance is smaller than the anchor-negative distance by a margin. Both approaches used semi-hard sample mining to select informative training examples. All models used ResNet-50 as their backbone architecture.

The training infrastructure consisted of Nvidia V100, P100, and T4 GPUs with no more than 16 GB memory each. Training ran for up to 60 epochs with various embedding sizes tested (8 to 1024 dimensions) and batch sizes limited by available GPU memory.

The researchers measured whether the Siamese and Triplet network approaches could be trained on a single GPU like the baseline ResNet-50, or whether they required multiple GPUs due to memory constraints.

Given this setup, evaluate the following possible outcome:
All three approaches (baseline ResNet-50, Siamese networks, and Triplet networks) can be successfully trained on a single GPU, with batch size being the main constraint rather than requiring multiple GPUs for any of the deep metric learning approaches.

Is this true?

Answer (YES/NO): NO